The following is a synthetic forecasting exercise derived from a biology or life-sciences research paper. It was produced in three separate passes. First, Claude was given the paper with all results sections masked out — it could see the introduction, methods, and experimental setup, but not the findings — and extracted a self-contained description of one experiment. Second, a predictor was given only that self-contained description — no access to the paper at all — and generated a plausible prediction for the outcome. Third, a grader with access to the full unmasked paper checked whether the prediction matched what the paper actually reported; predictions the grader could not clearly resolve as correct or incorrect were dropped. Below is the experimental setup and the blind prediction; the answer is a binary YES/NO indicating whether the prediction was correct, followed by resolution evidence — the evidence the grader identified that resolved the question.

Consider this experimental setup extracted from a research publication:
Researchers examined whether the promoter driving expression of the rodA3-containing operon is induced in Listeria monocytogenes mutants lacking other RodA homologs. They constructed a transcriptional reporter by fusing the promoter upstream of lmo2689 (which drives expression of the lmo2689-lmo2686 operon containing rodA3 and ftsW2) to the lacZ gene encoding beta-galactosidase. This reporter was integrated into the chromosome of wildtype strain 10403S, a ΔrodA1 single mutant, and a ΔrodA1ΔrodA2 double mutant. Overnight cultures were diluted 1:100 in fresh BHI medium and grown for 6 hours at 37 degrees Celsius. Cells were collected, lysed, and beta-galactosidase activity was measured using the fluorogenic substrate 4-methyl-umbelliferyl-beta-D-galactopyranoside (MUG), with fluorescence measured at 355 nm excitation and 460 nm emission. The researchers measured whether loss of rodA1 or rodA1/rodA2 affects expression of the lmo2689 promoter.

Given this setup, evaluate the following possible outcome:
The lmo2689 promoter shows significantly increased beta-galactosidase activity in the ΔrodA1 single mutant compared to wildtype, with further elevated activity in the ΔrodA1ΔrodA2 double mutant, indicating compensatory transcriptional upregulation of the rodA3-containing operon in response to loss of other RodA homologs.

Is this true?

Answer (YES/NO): NO